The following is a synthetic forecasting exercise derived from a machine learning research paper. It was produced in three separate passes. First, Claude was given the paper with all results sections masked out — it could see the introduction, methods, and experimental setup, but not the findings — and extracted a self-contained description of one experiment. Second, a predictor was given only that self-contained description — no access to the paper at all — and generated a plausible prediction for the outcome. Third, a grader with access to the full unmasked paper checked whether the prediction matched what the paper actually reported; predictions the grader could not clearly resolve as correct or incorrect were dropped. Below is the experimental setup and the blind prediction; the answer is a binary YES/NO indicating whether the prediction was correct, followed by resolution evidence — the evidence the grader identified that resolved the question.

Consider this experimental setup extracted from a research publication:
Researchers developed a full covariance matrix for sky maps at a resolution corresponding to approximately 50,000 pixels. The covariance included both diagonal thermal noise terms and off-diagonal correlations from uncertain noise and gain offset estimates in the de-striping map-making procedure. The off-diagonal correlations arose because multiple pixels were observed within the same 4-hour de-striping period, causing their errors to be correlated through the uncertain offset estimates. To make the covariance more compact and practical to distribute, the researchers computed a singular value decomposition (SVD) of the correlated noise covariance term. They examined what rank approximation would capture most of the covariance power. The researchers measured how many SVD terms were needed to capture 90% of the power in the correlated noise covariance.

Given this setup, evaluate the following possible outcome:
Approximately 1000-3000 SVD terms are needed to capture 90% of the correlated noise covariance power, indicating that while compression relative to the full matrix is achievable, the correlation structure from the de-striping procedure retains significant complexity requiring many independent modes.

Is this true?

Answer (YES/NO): NO